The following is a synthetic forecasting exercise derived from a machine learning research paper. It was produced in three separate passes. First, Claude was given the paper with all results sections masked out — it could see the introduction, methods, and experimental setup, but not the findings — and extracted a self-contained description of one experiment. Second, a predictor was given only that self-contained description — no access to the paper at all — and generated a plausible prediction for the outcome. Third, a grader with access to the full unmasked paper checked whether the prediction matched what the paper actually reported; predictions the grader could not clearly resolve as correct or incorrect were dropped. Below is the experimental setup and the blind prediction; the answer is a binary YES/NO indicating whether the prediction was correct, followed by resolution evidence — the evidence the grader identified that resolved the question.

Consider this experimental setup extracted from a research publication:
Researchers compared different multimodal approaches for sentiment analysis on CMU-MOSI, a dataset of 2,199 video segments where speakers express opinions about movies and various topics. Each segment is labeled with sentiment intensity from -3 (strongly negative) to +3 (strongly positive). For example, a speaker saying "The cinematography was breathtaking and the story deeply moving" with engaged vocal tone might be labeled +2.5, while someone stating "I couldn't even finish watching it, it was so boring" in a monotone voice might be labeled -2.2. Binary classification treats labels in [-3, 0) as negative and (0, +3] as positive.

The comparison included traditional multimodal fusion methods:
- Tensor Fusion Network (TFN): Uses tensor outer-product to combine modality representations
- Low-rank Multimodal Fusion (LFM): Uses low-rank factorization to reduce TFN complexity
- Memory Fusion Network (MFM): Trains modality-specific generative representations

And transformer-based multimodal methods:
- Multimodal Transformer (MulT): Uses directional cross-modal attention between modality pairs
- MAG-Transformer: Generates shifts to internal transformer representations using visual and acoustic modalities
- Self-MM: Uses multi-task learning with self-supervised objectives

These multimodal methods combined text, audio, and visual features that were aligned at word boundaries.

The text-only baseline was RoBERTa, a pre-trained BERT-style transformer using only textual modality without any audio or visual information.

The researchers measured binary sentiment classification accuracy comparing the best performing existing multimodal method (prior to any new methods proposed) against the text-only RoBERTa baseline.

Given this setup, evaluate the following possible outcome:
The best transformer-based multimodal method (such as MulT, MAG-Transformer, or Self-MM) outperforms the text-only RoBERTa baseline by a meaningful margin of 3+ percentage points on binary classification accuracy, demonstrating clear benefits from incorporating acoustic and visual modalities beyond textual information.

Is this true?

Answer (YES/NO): NO